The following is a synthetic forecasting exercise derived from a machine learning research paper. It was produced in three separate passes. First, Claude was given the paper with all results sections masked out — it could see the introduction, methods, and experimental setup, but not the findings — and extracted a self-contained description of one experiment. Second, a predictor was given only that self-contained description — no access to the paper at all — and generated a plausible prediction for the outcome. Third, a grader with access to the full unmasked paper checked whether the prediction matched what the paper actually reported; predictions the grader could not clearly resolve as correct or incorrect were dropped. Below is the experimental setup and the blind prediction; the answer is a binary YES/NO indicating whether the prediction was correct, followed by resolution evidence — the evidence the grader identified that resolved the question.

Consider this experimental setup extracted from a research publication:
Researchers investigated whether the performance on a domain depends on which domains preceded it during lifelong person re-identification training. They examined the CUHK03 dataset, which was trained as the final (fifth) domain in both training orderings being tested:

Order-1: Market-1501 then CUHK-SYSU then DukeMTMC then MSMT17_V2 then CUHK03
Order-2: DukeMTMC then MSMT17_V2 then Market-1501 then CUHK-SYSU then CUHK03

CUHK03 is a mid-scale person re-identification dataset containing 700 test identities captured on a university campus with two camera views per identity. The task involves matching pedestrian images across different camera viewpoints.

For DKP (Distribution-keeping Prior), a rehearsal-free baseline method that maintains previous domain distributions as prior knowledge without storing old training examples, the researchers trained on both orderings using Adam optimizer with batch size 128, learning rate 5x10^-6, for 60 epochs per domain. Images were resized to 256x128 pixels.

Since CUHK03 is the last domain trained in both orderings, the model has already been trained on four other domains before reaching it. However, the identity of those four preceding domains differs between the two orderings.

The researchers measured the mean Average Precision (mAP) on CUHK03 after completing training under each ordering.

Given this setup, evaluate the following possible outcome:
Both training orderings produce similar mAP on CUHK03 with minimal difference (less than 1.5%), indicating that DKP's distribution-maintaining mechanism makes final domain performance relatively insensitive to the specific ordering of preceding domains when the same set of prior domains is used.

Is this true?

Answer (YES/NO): YES